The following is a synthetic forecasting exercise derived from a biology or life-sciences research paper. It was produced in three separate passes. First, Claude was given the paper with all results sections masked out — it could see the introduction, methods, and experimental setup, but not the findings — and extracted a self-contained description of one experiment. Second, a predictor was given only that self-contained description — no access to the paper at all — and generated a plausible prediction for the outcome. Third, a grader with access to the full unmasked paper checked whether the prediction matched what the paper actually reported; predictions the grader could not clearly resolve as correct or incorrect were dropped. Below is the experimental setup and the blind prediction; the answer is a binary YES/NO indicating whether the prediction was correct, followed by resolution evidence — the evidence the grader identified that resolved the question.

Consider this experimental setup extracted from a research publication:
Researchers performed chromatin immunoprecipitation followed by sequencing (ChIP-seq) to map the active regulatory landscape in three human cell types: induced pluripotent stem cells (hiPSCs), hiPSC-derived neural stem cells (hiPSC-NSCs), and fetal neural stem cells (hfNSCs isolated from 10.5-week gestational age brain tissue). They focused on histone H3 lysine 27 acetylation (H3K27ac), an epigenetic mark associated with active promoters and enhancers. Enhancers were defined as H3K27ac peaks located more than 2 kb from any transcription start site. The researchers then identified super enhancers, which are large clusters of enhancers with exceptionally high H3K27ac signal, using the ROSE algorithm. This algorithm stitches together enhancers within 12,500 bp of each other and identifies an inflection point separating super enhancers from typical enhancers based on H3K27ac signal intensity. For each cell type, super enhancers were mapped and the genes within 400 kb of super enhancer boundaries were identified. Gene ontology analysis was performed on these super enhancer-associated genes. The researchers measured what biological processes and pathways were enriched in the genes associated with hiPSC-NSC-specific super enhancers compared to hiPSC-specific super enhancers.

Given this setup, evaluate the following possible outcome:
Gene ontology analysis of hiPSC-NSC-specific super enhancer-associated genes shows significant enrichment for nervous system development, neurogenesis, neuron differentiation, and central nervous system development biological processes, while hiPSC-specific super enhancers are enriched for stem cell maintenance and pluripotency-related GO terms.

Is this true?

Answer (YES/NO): YES